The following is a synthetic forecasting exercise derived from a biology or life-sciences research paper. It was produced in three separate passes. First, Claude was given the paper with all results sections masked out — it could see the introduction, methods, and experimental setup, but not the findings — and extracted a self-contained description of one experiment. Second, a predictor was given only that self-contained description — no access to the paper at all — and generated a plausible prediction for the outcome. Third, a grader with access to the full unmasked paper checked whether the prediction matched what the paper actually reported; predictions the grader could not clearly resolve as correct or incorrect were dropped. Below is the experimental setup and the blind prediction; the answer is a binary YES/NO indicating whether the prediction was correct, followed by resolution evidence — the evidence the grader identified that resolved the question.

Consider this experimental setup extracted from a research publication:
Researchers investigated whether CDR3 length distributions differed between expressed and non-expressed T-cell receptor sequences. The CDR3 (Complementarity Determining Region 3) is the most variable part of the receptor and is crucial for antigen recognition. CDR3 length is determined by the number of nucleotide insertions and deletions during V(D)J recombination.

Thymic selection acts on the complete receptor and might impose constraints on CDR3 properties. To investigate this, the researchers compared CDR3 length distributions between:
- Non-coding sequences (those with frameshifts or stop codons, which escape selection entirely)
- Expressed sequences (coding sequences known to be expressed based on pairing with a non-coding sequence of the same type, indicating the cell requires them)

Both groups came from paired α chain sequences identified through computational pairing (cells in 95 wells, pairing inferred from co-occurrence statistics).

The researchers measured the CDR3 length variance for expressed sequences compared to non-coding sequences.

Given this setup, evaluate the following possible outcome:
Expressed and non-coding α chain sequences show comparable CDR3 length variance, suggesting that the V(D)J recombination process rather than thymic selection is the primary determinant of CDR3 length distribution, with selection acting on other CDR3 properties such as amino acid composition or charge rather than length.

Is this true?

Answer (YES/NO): NO